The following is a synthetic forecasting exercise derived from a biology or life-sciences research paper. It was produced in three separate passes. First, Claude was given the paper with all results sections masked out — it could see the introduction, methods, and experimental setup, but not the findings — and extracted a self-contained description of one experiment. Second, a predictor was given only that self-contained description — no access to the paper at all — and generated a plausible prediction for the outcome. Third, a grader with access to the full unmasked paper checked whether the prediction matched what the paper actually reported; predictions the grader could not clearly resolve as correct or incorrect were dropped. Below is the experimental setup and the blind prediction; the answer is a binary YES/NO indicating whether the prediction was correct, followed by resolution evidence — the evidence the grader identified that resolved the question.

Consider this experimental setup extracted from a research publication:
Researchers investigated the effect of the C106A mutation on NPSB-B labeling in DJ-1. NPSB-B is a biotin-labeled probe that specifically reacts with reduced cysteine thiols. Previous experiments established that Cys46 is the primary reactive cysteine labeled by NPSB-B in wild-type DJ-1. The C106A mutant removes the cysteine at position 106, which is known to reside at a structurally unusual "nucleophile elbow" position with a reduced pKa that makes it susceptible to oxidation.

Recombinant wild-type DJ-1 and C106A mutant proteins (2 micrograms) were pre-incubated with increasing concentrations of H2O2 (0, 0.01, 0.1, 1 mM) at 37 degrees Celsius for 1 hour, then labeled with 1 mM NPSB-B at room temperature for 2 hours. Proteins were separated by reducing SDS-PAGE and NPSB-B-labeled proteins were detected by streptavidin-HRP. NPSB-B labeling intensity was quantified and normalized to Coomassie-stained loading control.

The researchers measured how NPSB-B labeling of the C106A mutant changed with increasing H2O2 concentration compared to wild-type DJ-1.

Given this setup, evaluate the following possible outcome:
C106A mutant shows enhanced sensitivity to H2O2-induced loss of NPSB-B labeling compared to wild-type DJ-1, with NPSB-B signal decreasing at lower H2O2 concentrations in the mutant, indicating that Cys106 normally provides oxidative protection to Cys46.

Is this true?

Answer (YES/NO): NO